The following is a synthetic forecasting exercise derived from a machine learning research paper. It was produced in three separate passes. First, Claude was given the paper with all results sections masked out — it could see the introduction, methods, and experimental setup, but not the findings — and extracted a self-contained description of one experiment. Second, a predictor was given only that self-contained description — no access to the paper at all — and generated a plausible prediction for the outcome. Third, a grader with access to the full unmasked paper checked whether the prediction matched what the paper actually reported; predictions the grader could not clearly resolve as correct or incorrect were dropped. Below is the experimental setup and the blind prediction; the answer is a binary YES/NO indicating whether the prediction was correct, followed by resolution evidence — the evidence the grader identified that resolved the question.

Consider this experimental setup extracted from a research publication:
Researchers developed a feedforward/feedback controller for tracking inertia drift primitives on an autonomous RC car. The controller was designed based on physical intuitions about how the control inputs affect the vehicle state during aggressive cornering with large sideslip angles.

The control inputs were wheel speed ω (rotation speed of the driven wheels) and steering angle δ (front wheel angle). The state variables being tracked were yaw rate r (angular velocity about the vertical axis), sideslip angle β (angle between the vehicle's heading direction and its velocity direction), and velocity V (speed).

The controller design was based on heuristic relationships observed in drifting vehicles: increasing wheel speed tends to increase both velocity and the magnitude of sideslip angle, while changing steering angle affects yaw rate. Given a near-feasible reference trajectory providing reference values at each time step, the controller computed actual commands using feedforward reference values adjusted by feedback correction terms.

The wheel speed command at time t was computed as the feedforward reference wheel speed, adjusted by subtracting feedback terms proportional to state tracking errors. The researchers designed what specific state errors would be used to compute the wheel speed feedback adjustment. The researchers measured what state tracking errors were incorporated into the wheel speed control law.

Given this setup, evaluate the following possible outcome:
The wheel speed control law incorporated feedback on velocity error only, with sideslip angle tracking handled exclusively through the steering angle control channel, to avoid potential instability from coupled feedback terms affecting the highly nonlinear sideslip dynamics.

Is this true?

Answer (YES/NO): NO